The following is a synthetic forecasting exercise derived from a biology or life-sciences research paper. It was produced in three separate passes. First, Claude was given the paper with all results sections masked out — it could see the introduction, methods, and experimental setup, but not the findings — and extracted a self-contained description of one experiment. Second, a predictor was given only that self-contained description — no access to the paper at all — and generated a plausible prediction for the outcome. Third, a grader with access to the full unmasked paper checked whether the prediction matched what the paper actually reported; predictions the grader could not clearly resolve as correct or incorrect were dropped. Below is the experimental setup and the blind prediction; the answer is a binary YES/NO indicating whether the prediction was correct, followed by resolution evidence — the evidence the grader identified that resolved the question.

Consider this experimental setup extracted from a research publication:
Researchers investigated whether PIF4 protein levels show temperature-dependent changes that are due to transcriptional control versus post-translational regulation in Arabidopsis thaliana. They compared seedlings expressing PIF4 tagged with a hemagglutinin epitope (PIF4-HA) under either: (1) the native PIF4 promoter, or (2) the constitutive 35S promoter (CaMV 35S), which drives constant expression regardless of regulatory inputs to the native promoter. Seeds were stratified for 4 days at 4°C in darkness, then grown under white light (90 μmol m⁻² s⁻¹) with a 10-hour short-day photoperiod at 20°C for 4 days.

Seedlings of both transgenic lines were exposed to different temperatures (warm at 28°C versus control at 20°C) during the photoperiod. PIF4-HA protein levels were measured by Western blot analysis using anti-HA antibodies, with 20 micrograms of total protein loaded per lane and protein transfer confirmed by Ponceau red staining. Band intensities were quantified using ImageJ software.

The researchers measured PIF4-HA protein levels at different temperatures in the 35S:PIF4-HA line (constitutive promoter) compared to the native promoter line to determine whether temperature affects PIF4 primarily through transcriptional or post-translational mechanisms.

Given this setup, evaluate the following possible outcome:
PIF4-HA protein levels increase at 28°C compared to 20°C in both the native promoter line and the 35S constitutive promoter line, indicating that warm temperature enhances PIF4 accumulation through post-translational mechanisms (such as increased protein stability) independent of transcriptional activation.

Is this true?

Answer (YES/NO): NO